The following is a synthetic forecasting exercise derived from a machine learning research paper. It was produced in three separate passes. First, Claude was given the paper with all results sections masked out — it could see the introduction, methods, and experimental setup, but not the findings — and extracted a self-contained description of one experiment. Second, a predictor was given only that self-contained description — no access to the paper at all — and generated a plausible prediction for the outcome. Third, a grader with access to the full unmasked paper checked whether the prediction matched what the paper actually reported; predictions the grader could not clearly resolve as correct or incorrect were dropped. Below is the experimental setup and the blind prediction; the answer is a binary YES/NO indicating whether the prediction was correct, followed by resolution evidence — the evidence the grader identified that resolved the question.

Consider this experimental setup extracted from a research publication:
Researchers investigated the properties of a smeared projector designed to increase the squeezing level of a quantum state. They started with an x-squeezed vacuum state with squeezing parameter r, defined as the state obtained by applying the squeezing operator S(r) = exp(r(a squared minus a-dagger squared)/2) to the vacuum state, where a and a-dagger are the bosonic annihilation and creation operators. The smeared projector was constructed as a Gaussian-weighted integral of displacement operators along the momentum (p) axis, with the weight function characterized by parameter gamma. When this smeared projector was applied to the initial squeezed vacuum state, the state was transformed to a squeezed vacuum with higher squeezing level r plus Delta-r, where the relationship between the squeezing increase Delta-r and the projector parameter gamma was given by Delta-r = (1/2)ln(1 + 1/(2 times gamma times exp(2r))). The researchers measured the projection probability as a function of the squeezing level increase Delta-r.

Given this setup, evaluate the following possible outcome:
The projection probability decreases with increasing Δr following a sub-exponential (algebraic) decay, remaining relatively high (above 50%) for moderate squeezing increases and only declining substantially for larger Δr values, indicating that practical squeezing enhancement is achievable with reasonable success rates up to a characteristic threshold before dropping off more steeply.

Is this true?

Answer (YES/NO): NO